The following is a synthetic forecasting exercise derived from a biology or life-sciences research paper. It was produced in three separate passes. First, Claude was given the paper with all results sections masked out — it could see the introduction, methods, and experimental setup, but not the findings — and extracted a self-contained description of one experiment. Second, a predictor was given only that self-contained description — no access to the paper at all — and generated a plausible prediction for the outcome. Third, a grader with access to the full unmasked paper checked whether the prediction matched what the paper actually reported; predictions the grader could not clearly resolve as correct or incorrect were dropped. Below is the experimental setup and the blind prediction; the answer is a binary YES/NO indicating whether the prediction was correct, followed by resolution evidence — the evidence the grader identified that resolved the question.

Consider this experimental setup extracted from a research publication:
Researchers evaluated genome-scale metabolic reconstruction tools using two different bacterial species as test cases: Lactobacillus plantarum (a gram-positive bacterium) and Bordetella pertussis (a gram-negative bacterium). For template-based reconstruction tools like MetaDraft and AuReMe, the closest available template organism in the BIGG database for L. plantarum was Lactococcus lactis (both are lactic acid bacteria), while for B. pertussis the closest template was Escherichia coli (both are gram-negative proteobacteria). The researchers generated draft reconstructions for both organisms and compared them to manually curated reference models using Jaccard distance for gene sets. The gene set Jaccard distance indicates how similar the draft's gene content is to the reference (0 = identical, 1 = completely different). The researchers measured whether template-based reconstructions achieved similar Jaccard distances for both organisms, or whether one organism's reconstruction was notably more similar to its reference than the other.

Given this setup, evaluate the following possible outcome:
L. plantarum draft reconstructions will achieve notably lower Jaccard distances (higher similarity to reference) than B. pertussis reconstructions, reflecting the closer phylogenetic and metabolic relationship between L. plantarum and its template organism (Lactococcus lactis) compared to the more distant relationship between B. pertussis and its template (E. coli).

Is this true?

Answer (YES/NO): NO